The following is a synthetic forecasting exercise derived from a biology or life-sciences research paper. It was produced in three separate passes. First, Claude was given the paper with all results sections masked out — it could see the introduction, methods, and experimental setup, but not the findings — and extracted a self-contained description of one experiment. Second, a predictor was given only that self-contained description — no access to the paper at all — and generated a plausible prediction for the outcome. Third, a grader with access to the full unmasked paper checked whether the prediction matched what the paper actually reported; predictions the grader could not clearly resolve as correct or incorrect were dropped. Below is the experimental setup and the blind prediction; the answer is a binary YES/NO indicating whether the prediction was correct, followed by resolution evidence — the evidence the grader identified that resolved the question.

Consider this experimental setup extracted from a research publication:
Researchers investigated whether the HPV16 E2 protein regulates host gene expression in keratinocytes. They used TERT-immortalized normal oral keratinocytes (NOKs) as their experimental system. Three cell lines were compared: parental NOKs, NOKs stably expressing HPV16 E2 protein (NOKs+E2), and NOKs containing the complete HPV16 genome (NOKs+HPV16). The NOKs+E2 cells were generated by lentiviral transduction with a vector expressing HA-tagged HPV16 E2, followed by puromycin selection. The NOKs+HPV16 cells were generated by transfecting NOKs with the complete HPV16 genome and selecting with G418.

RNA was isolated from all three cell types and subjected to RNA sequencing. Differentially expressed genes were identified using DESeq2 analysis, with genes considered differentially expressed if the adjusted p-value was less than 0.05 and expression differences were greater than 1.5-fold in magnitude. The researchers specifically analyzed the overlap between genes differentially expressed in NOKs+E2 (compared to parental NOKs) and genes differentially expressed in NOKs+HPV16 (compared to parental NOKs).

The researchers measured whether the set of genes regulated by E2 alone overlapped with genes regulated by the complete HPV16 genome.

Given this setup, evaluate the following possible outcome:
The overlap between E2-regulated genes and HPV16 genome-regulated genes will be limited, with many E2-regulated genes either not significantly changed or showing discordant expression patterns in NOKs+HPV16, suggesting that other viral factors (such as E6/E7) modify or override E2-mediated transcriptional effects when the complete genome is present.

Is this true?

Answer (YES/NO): NO